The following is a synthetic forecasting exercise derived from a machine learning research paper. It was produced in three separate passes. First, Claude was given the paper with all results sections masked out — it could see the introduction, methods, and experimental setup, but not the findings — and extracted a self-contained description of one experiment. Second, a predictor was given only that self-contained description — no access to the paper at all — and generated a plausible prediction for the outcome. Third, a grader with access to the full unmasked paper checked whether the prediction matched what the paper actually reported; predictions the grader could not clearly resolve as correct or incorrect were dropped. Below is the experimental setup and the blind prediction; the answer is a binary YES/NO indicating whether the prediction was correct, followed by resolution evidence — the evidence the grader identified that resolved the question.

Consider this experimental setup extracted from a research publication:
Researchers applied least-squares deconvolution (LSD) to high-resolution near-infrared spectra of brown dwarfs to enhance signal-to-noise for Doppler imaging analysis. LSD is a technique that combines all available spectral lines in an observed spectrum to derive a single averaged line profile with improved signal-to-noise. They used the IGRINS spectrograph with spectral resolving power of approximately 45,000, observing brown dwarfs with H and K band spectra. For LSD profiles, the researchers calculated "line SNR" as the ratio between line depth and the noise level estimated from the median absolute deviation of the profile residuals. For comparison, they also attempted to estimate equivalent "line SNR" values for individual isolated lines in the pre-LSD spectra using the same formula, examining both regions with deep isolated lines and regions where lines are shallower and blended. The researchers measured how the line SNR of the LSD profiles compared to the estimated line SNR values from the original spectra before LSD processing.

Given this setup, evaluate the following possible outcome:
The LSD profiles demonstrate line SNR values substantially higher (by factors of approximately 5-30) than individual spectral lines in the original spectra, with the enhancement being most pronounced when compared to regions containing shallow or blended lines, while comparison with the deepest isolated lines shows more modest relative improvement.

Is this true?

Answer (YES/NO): NO